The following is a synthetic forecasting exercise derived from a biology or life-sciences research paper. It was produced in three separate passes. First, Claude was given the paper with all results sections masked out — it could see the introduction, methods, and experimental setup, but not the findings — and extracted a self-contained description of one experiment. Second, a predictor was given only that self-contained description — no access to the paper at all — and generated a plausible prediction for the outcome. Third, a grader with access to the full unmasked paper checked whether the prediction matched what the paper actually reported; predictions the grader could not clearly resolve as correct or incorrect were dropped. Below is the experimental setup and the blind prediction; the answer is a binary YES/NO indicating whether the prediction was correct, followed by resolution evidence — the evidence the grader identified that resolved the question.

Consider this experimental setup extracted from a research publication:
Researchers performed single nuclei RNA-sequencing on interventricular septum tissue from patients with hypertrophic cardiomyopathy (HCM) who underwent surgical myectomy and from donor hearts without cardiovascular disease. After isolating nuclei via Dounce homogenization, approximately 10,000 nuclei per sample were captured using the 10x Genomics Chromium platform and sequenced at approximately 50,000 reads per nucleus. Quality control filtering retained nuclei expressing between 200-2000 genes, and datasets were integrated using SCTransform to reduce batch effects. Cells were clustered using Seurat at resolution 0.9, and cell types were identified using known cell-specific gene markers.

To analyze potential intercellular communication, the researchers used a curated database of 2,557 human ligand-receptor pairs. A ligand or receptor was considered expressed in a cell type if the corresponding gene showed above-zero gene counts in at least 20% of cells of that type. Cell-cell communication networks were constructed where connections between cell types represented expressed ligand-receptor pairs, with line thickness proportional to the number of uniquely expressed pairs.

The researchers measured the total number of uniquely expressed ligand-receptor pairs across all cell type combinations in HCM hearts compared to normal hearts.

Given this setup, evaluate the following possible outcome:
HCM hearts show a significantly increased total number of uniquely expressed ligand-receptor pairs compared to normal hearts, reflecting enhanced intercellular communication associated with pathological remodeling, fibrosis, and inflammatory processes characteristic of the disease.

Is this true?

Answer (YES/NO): NO